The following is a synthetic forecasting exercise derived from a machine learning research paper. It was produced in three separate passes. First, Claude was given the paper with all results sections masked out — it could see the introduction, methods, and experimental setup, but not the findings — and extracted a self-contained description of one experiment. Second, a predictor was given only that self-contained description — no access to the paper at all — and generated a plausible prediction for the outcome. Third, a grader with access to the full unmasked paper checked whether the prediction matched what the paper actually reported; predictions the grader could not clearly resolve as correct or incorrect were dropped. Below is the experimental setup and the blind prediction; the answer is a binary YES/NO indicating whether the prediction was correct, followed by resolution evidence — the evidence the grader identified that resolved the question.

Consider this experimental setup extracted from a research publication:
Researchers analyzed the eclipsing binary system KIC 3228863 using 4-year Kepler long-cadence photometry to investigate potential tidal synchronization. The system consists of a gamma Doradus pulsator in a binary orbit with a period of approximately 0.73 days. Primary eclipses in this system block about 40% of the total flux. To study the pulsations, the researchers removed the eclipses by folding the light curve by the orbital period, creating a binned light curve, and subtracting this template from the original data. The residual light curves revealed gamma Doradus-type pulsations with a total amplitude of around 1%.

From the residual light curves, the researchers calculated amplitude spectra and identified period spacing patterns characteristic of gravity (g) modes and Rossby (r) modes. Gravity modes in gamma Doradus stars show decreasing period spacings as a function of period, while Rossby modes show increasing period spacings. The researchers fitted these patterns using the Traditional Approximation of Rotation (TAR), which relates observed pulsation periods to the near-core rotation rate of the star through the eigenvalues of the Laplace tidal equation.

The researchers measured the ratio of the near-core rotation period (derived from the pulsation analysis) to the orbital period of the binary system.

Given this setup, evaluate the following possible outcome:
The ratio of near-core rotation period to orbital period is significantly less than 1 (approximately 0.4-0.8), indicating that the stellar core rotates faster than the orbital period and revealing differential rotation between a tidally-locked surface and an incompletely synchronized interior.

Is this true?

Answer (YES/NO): NO